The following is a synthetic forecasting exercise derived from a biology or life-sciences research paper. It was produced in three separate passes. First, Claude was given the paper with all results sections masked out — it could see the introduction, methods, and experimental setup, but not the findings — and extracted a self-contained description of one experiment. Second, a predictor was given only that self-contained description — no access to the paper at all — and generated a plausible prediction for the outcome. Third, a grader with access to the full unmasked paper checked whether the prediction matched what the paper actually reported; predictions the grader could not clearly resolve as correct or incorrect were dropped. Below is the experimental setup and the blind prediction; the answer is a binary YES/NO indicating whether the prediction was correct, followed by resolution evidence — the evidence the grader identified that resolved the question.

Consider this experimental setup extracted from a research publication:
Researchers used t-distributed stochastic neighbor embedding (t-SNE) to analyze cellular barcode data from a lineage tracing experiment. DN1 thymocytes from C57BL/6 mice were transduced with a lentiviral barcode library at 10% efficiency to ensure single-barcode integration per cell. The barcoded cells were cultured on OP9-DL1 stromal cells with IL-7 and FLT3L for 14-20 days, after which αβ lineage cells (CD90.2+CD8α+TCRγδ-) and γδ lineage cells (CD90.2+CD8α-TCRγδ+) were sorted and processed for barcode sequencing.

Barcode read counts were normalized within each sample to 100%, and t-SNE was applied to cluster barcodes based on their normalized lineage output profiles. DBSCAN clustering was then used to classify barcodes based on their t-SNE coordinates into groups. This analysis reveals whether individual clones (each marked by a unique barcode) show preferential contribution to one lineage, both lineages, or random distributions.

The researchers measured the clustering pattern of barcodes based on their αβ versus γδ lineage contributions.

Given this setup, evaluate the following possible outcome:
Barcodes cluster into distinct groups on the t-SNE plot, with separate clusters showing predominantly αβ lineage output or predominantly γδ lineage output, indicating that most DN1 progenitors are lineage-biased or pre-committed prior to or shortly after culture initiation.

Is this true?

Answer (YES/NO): YES